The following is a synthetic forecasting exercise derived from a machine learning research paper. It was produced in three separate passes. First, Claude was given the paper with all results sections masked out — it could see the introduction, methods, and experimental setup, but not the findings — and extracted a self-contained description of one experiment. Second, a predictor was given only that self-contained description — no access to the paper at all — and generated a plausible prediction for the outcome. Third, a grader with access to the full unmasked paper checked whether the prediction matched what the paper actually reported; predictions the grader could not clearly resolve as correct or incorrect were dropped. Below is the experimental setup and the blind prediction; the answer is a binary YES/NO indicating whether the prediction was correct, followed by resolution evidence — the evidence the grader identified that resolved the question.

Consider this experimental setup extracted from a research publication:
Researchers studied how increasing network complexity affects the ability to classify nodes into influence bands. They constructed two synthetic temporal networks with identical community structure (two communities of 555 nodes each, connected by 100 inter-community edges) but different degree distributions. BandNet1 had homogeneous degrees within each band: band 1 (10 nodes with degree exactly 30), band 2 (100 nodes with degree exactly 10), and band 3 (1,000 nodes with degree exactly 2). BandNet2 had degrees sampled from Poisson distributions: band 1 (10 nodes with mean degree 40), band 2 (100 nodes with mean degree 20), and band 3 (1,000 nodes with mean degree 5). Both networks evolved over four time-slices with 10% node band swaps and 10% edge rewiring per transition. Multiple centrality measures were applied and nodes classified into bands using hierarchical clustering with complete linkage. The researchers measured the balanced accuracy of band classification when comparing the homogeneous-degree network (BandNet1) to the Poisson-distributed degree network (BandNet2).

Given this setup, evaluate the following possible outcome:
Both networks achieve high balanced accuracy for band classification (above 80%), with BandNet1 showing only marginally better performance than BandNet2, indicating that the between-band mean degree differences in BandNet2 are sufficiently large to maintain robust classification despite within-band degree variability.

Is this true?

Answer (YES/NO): NO